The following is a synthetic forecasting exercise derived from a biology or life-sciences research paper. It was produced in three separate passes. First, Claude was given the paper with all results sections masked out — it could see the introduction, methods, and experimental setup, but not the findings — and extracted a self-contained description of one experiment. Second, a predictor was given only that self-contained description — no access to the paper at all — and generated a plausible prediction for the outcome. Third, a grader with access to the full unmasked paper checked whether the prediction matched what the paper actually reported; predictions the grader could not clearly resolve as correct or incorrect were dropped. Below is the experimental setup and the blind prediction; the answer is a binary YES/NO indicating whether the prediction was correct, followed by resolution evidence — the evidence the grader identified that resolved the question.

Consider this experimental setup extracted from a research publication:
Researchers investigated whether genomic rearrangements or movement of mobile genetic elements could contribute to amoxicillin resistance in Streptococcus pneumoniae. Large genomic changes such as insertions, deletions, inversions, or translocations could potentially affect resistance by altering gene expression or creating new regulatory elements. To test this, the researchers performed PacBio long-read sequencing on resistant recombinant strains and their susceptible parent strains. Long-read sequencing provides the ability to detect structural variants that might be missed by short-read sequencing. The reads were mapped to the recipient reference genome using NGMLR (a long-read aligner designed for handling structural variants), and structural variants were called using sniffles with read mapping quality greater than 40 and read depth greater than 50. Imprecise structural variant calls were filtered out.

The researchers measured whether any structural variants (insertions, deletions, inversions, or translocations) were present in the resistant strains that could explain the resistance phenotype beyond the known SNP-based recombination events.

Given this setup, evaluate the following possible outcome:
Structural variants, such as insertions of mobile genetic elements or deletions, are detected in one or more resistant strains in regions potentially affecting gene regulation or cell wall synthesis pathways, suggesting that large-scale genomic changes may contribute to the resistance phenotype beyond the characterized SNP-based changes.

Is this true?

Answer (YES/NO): NO